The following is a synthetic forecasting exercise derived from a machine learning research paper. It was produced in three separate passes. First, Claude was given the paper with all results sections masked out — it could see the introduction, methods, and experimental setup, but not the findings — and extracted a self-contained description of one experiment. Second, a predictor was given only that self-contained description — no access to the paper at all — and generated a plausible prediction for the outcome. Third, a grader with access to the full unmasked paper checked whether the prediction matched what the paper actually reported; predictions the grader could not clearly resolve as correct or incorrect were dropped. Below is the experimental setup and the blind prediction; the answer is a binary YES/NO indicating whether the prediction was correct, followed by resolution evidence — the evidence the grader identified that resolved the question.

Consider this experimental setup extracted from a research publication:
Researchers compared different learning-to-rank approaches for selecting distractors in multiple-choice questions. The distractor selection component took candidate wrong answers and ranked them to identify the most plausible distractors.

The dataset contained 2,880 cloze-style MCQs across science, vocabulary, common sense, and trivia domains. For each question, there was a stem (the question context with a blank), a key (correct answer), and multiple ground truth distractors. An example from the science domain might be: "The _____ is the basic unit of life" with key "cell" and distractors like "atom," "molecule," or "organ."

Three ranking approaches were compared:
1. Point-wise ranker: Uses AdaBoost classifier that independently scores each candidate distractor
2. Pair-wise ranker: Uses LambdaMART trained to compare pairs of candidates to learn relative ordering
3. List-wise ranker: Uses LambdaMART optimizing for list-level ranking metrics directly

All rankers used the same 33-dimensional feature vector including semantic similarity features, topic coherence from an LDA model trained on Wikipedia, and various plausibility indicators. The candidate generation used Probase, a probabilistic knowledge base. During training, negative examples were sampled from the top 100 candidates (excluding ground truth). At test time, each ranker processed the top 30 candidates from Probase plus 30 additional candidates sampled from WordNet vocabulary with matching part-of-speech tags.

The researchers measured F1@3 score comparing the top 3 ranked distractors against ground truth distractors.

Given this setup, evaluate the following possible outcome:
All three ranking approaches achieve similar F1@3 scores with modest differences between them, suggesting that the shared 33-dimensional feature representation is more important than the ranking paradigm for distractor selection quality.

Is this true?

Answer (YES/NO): NO